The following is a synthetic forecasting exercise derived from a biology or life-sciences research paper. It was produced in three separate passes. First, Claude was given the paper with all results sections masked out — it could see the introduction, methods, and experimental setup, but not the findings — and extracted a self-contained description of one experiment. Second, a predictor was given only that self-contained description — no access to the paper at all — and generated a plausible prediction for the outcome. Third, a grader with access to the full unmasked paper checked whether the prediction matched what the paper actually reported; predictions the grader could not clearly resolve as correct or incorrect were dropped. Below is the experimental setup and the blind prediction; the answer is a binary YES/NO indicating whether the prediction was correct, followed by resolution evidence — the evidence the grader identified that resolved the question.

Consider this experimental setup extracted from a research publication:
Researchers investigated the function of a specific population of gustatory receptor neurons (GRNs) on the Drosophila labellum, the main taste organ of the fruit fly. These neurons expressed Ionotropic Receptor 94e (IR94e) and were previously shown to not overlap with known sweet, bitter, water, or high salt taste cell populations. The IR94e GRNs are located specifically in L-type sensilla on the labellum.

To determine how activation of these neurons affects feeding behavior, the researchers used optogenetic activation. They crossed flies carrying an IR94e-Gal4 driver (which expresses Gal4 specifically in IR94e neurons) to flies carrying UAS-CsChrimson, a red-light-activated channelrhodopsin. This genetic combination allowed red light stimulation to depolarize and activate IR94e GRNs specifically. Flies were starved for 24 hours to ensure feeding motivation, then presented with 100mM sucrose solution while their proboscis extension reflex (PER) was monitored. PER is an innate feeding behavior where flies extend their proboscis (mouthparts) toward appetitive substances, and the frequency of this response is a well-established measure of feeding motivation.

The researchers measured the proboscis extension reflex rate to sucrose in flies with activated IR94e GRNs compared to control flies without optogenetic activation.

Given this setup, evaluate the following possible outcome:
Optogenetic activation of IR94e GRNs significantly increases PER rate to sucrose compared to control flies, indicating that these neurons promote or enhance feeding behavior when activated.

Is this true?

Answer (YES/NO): NO